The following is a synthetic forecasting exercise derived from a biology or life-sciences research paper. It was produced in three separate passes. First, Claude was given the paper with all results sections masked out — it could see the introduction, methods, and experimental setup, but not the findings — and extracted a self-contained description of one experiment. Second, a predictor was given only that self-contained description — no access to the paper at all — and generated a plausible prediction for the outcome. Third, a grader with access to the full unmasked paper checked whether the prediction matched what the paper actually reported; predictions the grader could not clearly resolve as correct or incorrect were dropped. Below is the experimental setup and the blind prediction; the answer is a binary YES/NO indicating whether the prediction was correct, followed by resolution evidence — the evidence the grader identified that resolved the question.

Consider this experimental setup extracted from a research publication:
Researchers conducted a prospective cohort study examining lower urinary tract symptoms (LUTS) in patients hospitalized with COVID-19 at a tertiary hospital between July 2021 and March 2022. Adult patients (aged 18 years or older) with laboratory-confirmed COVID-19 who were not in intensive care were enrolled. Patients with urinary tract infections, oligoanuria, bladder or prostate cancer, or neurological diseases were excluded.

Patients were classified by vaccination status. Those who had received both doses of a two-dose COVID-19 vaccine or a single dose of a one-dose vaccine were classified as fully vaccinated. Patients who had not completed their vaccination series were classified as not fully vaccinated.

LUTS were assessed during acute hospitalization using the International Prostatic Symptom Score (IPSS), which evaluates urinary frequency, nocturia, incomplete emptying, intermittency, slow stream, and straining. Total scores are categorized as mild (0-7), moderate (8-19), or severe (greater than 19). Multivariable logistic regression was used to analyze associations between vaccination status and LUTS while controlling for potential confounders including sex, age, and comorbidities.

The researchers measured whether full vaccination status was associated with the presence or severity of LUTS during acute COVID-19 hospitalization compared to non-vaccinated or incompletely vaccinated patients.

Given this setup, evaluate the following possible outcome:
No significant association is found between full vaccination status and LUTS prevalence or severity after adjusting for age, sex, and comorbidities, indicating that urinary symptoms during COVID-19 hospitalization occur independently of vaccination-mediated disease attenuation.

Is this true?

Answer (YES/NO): NO